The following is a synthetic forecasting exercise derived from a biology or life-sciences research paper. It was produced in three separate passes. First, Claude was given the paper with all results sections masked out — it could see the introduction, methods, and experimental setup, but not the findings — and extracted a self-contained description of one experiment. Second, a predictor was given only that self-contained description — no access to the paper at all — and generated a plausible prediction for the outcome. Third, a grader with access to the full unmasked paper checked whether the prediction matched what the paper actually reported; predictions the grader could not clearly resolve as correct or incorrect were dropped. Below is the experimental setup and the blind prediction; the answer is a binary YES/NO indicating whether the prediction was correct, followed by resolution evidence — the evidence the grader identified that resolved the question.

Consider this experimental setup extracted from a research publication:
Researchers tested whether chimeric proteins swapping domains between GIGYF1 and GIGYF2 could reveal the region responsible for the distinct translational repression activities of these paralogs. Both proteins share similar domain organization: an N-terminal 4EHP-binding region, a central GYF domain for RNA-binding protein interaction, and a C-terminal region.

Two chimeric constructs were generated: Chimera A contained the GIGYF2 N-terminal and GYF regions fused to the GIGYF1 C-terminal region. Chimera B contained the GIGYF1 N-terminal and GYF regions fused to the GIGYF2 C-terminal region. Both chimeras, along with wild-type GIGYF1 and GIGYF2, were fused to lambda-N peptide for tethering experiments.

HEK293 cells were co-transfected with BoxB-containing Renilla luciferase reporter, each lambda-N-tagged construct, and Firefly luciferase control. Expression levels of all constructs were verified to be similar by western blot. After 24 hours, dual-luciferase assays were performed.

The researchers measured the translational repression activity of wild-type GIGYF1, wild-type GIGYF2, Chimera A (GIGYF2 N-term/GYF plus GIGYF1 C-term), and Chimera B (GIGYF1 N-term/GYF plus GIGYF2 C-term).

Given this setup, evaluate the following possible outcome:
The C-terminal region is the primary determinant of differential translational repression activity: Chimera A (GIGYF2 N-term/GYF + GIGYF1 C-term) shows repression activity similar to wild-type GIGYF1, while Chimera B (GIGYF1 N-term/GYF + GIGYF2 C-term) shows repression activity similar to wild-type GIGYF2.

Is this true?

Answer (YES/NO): YES